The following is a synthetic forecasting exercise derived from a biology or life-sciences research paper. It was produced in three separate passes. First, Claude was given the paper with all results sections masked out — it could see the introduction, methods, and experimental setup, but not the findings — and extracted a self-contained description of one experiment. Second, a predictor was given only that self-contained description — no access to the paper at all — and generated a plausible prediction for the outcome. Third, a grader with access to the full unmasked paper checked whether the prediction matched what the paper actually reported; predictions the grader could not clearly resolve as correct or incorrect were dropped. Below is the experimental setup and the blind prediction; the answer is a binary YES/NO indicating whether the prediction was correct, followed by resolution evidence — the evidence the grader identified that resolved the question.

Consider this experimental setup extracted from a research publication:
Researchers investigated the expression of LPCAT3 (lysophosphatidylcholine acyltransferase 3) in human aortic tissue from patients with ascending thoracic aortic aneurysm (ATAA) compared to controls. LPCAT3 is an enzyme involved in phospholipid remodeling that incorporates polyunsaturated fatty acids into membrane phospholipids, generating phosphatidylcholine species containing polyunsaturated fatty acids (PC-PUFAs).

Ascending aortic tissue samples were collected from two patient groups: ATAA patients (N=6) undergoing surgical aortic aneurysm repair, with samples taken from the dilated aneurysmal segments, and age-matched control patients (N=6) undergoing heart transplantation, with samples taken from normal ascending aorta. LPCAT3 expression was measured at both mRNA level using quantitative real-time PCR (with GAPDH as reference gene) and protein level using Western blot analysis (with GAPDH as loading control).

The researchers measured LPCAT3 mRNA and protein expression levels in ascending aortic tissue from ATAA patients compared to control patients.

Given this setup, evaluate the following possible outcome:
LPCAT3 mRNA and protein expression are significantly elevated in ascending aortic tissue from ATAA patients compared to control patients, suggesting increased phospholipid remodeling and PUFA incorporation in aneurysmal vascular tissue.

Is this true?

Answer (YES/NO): YES